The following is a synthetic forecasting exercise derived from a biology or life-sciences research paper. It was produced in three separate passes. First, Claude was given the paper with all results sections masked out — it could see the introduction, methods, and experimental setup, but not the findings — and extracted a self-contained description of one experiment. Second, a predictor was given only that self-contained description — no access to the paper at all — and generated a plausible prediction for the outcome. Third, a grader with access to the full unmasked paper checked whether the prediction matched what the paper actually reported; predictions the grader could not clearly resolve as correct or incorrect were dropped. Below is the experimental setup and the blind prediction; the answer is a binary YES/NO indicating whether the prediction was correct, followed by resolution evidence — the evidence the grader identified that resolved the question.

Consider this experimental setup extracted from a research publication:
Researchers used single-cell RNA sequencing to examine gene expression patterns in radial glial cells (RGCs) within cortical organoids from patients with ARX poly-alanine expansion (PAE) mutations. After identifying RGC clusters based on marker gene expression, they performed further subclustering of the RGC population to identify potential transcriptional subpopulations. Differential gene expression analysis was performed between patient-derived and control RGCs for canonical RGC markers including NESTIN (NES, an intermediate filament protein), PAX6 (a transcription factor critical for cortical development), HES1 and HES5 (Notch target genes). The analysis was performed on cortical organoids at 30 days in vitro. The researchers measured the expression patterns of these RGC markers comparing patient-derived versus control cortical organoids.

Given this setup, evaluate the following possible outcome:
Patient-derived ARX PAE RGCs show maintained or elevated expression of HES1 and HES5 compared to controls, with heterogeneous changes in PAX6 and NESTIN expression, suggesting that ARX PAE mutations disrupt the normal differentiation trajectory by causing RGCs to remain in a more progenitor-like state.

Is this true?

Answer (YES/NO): NO